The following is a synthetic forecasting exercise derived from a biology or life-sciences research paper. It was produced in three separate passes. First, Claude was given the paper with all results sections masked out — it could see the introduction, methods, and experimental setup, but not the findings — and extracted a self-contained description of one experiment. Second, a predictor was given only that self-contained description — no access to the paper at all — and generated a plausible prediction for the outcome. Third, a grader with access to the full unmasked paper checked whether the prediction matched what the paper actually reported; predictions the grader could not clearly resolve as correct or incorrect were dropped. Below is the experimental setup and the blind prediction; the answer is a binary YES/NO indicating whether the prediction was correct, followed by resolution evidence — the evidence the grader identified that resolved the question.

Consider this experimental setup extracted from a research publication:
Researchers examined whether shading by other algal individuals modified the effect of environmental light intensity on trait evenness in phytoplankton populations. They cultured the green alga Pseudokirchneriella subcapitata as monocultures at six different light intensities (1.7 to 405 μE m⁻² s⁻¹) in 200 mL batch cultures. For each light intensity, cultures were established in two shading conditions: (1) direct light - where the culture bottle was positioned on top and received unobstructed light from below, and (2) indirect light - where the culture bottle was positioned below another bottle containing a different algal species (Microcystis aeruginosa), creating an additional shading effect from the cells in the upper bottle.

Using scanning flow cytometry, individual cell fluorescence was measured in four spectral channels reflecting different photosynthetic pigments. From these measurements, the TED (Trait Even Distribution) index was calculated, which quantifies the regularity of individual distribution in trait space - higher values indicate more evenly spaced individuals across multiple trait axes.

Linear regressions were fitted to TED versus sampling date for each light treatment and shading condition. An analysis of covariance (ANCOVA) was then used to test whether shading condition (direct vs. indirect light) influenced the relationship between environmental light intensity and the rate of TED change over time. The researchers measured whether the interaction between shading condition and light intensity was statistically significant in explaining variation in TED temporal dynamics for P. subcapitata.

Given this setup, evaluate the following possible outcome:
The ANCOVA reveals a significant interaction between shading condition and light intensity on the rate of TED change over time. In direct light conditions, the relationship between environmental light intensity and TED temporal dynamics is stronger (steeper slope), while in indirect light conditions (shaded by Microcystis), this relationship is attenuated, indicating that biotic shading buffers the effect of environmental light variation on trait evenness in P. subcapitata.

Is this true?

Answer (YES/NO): NO